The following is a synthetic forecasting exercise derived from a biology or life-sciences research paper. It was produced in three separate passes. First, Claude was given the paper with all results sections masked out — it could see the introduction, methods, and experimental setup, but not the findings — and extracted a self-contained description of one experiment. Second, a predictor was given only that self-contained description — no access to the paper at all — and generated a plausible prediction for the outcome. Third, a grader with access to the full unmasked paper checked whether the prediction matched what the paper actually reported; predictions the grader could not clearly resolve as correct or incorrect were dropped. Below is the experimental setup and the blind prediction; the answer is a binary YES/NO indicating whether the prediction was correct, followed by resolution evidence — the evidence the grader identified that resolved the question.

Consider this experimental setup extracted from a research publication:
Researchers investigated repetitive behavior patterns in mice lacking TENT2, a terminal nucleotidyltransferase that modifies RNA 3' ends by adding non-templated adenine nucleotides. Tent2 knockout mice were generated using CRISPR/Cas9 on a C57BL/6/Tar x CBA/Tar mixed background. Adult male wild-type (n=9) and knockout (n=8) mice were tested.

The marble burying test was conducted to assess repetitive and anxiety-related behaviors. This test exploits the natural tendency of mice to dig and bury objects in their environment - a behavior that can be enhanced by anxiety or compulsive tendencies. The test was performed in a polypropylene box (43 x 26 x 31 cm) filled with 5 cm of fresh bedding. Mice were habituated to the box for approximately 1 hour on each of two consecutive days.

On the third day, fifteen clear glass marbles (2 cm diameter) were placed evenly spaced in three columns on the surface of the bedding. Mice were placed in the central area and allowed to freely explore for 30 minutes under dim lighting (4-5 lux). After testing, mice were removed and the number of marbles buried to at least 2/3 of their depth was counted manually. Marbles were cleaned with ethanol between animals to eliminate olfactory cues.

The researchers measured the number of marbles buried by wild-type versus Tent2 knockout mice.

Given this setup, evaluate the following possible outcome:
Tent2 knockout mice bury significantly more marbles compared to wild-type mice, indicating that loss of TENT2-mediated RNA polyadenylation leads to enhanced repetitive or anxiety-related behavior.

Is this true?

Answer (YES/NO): NO